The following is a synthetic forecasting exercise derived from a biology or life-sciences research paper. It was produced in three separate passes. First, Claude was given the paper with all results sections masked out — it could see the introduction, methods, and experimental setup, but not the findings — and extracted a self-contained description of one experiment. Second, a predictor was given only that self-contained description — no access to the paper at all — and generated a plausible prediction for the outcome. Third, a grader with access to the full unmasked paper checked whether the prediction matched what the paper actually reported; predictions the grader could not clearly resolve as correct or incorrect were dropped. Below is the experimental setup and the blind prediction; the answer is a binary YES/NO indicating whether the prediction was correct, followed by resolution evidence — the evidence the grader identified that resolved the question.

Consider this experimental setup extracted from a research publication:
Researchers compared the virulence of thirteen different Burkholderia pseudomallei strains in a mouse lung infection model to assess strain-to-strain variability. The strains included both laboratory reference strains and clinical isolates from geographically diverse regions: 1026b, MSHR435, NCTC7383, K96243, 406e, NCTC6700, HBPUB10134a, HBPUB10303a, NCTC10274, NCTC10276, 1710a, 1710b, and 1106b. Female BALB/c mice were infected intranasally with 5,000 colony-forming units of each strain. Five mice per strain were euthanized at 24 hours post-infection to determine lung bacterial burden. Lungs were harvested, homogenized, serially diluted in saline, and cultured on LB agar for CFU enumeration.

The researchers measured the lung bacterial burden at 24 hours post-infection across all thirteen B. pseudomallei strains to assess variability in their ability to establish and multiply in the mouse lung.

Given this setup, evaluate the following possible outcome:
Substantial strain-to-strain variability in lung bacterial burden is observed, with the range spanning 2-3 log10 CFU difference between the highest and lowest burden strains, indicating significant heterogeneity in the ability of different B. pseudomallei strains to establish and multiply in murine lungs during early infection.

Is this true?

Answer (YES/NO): YES